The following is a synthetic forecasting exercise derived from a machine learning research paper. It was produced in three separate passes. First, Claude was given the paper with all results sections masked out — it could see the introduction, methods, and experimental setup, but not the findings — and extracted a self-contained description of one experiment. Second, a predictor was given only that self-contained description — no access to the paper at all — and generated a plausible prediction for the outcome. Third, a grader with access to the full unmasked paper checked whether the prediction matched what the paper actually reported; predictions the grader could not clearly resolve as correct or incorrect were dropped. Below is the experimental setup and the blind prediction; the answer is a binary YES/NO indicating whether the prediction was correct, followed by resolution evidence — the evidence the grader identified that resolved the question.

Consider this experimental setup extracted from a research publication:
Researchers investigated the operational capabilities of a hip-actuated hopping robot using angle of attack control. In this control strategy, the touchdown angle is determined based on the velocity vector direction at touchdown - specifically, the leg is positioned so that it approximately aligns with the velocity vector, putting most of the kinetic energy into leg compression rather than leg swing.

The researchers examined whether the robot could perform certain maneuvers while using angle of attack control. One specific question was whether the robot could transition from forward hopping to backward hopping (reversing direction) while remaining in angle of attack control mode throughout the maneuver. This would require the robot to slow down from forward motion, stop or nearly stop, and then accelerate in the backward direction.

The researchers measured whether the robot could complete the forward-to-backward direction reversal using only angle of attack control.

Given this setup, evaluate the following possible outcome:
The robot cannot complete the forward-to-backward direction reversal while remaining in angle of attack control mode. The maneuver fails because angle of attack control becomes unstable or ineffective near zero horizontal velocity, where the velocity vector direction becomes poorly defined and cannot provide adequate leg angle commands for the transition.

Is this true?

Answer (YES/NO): YES